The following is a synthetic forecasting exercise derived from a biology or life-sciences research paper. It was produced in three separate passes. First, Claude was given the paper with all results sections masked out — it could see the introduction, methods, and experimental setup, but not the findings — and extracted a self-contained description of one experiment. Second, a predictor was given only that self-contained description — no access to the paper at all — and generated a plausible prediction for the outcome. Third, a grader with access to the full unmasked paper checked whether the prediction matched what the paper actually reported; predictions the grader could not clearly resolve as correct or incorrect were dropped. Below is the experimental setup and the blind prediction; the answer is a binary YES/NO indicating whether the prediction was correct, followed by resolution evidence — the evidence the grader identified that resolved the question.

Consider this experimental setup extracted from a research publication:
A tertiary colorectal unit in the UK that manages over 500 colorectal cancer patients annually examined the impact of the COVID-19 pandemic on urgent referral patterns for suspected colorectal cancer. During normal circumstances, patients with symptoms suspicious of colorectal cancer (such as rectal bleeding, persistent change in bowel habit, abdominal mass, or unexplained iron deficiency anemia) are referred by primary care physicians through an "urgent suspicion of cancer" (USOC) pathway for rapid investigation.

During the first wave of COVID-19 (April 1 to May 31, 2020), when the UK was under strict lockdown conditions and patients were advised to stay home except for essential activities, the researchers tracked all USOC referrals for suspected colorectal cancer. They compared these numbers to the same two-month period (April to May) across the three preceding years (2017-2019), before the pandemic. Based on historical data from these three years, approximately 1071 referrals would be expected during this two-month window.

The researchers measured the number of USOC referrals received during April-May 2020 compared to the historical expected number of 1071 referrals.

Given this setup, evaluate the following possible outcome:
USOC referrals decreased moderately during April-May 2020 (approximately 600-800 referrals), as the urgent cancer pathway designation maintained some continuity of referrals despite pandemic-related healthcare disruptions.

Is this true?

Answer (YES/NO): NO